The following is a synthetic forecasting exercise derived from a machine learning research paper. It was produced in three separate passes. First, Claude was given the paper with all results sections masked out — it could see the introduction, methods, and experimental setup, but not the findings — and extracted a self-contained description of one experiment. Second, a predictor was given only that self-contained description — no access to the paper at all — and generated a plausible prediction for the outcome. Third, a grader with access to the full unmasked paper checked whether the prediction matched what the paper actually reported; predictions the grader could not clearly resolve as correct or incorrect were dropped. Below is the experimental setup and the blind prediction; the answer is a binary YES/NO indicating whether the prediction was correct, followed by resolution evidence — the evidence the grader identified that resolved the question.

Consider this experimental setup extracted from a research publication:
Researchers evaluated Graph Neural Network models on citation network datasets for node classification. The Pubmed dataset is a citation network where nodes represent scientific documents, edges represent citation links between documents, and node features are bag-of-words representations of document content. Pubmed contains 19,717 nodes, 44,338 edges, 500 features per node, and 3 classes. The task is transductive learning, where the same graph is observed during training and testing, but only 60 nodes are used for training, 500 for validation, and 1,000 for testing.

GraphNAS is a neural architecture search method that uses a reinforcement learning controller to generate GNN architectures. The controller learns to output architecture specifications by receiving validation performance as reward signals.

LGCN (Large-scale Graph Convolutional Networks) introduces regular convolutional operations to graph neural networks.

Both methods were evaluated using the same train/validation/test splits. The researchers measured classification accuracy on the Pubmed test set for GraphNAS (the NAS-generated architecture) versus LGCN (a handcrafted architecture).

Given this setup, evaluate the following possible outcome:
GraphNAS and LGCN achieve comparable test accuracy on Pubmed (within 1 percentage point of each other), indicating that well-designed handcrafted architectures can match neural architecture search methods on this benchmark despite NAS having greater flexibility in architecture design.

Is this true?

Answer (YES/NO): YES